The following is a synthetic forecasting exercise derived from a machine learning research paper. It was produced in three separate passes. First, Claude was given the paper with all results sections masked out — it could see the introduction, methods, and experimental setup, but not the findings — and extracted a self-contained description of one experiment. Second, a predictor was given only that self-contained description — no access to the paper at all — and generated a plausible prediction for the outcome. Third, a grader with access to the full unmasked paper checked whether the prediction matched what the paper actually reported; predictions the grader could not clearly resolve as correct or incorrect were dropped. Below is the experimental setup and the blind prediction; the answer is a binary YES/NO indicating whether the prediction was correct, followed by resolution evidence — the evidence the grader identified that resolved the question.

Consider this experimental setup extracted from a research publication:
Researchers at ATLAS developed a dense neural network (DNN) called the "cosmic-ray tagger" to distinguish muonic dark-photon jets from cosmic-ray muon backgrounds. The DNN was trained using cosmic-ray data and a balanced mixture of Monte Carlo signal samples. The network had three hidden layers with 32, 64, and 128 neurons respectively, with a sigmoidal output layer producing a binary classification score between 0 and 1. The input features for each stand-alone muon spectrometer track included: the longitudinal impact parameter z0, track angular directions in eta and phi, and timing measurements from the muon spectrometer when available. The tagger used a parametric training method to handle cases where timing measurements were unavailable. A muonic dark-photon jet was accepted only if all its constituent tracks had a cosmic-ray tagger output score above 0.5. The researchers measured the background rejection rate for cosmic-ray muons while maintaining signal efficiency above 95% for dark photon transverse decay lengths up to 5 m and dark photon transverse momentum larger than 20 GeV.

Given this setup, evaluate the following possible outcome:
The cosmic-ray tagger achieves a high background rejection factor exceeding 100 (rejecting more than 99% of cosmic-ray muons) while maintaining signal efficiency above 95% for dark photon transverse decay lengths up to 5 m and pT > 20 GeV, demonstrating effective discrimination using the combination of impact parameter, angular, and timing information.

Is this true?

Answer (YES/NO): NO